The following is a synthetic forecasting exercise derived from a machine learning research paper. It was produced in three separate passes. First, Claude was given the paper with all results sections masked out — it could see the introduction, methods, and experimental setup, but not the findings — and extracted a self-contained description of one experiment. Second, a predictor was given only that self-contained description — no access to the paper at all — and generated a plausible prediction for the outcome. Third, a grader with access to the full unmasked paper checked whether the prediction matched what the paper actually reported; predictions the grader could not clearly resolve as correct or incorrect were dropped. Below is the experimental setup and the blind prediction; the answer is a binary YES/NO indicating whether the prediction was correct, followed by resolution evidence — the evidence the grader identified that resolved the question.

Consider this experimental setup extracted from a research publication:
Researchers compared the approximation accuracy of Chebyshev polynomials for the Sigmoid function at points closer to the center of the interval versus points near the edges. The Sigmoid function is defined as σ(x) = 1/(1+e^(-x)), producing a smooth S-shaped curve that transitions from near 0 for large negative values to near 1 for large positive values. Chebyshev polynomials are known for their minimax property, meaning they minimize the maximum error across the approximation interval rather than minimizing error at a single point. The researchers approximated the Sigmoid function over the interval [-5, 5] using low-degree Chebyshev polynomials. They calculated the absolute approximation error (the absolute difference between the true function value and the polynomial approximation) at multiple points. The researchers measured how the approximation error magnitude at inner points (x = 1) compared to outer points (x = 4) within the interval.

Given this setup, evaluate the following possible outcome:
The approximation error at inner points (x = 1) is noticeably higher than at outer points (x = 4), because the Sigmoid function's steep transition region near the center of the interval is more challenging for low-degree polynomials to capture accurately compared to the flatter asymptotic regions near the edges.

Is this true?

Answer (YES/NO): NO